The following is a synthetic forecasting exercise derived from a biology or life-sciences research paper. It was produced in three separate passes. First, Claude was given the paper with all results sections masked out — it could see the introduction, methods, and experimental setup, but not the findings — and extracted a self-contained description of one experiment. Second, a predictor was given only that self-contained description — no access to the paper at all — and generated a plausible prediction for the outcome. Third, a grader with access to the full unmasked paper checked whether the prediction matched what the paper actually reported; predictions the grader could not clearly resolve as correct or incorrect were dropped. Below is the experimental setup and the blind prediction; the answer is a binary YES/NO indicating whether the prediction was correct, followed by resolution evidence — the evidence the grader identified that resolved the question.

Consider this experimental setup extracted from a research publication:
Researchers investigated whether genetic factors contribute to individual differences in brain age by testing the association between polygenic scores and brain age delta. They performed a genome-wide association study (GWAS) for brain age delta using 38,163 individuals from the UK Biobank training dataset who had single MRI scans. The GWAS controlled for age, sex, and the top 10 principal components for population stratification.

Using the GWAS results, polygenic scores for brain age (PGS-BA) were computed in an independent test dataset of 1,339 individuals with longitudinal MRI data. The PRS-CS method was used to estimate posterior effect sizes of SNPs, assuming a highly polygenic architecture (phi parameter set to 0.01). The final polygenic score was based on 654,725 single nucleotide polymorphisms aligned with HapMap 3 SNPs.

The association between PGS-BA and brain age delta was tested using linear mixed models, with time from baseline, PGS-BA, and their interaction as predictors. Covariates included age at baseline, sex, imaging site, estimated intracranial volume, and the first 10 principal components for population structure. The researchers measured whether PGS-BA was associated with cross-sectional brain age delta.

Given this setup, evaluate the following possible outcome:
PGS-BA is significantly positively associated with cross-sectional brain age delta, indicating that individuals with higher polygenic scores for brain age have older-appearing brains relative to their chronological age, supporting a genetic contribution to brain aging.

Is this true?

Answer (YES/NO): YES